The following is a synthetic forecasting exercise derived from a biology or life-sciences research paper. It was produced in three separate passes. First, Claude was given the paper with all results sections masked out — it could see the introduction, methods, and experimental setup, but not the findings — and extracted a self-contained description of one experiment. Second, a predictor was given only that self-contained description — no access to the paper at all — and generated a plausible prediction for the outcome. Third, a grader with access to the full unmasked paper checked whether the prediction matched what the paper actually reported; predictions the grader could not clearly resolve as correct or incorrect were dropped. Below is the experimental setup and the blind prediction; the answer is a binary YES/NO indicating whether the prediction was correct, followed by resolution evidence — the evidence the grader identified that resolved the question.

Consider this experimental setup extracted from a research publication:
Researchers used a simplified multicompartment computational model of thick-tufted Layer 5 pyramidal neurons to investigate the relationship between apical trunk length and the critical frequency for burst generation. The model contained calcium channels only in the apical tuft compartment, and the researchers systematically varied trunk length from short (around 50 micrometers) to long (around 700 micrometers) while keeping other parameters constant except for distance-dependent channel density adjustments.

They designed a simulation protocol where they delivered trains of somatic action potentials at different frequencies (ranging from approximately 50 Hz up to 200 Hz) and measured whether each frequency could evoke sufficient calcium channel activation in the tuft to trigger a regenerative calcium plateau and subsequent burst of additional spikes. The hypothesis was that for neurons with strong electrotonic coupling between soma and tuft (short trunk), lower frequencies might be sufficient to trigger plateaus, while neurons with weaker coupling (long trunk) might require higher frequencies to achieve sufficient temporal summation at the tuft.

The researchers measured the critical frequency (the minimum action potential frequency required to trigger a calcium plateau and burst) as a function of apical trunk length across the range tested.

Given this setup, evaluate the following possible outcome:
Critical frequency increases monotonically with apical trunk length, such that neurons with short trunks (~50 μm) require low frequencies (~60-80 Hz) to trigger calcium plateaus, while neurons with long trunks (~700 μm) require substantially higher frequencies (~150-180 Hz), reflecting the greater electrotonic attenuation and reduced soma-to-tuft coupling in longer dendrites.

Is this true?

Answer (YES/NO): NO